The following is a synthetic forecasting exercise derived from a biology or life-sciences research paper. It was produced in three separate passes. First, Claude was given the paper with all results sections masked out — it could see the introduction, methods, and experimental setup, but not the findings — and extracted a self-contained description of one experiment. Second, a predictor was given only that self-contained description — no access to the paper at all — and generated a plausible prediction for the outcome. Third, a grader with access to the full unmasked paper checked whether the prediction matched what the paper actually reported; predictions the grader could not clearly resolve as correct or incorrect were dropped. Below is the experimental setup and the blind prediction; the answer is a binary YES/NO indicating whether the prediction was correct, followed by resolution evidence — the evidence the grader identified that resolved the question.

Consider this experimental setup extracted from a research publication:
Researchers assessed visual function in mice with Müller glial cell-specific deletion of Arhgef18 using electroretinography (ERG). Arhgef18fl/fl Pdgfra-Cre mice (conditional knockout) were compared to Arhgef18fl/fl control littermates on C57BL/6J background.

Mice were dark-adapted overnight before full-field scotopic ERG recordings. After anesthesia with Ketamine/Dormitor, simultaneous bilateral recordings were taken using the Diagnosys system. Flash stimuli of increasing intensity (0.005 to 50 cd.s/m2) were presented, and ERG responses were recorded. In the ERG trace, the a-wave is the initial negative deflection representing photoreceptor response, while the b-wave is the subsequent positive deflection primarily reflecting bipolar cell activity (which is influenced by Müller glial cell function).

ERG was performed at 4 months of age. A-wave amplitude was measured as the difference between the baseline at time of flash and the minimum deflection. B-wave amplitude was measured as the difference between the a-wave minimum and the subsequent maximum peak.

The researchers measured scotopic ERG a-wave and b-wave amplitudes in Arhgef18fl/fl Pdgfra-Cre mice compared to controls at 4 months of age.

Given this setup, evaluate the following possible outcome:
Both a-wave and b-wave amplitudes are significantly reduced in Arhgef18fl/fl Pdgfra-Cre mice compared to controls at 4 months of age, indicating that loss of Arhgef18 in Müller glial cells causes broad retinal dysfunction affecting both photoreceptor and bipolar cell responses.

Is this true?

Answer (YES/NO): YES